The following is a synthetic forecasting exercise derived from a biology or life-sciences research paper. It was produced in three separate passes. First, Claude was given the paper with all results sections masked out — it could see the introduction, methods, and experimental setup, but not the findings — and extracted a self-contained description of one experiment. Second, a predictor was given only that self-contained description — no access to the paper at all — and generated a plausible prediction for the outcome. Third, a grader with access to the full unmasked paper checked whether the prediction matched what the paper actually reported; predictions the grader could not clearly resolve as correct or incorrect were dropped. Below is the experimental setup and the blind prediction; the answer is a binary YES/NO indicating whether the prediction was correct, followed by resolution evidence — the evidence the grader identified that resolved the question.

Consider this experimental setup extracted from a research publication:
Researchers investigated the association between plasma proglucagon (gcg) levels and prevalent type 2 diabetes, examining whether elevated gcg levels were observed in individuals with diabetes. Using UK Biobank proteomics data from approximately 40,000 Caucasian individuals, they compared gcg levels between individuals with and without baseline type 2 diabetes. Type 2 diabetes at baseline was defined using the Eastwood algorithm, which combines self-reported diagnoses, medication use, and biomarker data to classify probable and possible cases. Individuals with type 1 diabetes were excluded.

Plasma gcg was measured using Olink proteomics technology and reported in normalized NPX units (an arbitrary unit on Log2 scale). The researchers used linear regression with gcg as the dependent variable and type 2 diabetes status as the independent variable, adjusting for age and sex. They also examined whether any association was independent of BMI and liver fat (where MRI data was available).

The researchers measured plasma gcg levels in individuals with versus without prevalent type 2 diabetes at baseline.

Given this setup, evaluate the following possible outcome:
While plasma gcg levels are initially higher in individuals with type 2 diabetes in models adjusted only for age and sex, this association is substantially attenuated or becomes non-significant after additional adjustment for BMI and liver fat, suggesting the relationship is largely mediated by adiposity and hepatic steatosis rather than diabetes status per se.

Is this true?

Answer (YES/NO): NO